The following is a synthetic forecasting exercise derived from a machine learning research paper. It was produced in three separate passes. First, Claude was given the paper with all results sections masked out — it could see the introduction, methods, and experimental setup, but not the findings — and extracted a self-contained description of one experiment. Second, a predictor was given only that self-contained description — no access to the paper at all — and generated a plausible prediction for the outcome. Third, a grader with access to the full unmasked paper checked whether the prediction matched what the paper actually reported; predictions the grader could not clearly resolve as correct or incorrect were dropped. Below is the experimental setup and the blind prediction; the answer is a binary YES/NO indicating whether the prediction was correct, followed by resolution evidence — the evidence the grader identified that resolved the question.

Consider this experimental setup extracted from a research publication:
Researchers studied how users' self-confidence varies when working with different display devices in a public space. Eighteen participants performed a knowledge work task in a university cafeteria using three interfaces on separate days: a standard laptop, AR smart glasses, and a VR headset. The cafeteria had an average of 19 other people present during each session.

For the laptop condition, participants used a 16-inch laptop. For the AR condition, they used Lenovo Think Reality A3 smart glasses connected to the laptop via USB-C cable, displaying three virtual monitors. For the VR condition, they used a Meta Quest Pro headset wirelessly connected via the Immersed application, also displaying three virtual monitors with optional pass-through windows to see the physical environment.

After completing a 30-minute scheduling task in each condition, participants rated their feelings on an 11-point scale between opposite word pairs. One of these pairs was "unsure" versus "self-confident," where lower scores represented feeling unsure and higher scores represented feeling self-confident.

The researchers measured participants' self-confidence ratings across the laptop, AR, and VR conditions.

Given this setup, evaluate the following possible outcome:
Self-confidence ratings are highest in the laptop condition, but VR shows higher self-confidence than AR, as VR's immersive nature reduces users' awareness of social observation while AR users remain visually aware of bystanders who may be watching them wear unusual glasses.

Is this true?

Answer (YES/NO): NO